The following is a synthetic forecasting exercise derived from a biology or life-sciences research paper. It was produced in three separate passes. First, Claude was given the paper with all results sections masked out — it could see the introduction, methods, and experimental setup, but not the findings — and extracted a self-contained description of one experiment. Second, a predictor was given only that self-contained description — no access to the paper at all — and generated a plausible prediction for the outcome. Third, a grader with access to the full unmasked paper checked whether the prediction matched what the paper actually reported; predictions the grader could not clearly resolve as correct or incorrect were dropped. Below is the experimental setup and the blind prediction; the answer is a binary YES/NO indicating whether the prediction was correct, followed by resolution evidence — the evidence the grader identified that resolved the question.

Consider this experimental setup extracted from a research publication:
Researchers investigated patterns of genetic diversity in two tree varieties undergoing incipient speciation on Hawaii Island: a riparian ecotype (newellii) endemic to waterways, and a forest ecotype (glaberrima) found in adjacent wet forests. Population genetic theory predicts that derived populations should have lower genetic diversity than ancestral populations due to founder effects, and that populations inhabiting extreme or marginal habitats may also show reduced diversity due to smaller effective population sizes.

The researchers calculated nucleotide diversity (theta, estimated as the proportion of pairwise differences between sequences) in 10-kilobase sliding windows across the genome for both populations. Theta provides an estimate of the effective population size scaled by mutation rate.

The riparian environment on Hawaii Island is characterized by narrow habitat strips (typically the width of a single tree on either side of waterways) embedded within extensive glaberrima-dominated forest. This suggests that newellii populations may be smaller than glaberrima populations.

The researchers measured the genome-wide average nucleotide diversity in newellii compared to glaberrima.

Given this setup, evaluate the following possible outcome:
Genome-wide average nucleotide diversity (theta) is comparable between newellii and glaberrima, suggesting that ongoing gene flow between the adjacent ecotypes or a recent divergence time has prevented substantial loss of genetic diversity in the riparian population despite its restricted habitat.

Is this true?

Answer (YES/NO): YES